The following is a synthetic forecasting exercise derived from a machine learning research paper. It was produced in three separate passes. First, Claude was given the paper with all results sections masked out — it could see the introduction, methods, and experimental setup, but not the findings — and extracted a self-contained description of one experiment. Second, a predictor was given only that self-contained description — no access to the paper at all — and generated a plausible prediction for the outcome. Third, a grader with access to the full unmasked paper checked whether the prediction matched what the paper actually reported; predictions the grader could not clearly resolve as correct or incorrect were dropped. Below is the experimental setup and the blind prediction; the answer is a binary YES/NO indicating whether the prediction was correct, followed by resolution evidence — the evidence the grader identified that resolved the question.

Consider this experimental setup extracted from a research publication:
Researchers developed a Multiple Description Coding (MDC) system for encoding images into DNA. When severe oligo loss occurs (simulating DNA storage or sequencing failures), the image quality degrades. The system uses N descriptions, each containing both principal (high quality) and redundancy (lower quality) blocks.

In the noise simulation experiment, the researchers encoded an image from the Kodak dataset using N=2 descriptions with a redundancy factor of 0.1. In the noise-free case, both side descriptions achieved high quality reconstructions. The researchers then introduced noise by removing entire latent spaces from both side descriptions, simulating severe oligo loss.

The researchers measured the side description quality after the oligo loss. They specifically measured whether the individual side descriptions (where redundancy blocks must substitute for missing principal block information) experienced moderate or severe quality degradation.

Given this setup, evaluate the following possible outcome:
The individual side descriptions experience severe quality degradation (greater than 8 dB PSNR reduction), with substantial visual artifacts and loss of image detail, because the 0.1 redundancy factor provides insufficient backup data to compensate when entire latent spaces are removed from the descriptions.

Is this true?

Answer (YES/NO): YES